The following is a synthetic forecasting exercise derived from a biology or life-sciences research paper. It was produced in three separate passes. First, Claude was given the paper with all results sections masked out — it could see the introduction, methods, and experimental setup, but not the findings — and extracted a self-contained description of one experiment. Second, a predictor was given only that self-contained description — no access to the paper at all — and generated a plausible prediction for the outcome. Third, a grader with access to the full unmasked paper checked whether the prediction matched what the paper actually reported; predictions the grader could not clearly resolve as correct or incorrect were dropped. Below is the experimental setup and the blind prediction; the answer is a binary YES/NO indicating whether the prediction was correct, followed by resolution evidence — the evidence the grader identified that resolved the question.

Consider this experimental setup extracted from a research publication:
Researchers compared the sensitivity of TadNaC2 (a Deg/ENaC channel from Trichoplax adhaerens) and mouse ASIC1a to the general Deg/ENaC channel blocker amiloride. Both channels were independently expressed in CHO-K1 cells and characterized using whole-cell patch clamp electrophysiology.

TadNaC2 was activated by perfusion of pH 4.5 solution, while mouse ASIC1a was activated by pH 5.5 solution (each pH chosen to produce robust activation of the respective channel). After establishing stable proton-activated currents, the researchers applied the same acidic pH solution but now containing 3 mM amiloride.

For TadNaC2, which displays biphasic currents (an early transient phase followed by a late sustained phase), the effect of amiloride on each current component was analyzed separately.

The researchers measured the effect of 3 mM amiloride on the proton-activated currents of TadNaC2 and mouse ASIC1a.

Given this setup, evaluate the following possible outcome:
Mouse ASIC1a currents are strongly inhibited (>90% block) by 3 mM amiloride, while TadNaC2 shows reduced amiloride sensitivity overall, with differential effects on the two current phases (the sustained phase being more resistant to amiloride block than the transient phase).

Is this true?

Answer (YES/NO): NO